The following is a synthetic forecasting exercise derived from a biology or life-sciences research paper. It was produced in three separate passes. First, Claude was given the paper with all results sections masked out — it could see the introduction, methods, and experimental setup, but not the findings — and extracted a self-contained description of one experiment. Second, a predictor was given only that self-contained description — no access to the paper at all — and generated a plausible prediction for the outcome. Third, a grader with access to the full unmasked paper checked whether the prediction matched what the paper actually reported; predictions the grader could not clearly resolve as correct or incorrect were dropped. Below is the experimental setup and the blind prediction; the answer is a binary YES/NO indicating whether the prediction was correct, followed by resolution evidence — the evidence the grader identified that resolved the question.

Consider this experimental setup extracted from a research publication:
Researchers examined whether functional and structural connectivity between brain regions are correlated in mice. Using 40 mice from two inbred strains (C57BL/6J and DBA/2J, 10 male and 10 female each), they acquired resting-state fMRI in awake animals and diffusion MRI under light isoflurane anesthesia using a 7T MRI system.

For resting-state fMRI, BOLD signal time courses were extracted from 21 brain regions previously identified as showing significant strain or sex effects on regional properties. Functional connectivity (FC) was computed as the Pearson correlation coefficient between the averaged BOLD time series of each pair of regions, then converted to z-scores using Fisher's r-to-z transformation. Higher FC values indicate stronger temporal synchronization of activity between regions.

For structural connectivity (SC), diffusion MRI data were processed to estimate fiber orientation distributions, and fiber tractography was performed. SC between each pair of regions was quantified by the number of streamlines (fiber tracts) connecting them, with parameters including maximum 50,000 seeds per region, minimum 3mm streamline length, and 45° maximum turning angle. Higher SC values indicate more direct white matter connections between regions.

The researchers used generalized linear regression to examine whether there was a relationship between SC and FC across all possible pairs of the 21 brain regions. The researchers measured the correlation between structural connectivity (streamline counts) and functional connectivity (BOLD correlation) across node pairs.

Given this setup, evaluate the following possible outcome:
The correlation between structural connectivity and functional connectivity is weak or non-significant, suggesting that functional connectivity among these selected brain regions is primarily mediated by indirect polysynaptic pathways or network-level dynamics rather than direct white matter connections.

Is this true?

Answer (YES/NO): NO